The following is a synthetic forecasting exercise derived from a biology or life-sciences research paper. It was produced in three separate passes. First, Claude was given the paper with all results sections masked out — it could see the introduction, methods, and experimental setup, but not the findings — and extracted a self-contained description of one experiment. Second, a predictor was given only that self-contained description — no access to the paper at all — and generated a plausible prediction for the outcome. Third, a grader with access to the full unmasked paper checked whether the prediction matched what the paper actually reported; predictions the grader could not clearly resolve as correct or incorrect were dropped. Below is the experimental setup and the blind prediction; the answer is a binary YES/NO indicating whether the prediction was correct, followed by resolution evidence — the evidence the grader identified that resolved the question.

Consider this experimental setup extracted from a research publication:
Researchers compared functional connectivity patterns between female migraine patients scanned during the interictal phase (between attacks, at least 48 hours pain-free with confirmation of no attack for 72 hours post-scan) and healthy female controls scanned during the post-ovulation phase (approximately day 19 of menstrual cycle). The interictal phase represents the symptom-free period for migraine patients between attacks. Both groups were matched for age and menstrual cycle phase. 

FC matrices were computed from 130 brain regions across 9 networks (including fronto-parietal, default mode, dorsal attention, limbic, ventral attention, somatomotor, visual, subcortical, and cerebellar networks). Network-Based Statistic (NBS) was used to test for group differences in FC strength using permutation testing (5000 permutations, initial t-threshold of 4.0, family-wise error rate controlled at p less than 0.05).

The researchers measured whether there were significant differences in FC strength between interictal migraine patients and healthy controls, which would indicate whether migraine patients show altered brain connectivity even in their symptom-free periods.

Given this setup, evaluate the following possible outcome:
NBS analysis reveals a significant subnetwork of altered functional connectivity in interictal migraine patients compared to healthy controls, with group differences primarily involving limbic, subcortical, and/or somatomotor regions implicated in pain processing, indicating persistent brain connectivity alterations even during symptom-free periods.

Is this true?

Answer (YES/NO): NO